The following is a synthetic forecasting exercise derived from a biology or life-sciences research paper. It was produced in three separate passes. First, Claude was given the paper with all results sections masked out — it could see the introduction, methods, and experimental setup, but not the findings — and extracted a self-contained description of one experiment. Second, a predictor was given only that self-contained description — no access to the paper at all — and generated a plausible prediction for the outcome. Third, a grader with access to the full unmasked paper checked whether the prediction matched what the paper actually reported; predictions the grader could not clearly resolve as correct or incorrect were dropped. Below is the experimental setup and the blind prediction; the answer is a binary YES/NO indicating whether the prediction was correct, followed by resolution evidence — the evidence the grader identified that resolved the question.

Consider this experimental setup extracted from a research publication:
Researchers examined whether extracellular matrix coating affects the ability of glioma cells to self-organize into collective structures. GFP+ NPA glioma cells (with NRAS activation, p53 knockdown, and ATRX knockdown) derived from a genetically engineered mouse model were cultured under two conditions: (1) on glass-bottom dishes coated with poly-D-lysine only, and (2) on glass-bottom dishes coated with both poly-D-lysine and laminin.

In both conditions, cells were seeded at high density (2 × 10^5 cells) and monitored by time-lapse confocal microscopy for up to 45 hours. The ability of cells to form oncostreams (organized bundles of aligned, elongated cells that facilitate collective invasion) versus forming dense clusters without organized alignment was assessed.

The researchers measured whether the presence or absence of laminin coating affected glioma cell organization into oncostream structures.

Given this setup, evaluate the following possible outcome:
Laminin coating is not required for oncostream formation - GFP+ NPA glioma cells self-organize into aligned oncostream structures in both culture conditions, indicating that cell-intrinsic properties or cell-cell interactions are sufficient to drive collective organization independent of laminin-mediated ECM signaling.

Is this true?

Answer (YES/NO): NO